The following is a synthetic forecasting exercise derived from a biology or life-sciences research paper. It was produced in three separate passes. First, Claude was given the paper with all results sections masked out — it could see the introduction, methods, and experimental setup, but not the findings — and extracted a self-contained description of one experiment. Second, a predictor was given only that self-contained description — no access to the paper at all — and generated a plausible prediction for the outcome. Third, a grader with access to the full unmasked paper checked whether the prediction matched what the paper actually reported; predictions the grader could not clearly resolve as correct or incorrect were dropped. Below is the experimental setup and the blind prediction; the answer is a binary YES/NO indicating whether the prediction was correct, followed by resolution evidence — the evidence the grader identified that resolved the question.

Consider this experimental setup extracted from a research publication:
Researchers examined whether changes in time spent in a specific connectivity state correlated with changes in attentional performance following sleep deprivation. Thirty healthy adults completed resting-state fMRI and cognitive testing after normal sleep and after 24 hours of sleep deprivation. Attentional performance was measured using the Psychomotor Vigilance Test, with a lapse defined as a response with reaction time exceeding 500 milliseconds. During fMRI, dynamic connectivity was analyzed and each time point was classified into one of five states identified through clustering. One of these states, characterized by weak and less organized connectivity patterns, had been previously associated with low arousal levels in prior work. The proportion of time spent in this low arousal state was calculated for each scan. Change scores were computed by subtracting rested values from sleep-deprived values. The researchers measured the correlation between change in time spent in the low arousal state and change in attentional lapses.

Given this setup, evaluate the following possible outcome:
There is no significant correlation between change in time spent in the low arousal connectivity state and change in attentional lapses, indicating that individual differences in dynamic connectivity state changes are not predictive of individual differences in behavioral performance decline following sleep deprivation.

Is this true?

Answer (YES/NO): NO